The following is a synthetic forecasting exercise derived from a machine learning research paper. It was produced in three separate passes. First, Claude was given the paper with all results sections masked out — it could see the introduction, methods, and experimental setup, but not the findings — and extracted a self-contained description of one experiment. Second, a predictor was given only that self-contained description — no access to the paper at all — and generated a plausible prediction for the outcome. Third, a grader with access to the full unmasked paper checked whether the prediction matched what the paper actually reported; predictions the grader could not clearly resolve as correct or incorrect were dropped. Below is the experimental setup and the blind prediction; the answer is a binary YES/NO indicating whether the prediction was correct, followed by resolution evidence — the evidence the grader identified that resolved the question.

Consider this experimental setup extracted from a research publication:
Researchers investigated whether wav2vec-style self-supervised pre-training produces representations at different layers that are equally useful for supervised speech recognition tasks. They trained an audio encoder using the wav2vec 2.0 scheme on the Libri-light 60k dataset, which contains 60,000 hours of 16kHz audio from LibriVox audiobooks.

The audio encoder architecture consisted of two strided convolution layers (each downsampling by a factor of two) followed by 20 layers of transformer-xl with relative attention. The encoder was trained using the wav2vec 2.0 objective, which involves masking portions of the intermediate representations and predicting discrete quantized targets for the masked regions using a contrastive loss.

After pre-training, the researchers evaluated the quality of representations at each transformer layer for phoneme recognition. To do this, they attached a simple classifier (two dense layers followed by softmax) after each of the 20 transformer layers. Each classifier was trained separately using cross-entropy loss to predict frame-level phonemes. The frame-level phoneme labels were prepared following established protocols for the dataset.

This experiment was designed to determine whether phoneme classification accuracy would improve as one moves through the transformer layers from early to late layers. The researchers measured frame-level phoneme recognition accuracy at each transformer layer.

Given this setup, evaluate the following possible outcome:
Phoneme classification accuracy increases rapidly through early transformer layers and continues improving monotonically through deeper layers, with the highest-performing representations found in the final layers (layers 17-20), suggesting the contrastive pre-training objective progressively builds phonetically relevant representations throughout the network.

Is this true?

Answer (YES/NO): NO